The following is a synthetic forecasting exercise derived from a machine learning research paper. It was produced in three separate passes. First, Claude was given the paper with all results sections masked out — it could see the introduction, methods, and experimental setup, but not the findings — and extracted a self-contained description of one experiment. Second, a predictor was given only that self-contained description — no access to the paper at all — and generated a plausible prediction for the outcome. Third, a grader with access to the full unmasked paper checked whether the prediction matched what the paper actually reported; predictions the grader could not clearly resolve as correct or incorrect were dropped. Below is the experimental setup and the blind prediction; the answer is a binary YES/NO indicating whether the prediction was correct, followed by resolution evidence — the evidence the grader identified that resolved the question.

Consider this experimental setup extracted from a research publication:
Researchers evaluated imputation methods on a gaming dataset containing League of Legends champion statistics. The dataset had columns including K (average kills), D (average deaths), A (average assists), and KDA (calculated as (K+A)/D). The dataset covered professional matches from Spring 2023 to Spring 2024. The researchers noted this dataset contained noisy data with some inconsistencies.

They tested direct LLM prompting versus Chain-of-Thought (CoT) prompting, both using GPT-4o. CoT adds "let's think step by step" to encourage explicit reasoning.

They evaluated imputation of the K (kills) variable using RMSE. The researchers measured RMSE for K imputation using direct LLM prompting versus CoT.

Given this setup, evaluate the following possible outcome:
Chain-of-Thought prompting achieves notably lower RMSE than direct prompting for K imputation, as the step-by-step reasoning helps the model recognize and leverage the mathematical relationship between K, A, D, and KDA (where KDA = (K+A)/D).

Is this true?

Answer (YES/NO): NO